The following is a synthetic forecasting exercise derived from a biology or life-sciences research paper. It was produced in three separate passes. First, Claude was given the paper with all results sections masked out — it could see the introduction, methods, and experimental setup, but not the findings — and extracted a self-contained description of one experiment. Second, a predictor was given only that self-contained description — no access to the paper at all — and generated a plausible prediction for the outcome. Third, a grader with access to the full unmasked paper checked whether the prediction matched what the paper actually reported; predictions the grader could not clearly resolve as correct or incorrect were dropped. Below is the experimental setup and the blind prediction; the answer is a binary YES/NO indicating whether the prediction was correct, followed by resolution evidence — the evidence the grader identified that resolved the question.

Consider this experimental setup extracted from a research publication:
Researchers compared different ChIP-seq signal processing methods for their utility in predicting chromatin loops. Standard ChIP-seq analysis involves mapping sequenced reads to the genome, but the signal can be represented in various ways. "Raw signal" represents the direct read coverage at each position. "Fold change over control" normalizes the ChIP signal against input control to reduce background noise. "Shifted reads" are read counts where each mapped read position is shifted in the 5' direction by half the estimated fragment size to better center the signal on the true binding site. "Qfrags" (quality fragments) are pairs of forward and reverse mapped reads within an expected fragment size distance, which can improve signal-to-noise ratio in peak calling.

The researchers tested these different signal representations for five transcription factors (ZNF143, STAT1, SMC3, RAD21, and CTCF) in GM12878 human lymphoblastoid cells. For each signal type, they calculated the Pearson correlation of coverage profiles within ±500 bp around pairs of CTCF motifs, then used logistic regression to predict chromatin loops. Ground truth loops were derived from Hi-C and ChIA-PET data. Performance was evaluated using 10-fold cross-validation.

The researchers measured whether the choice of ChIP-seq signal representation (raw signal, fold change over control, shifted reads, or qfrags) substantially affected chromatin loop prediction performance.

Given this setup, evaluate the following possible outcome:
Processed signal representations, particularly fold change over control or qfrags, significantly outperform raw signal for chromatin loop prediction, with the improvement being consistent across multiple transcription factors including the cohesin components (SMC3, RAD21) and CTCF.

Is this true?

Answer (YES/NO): NO